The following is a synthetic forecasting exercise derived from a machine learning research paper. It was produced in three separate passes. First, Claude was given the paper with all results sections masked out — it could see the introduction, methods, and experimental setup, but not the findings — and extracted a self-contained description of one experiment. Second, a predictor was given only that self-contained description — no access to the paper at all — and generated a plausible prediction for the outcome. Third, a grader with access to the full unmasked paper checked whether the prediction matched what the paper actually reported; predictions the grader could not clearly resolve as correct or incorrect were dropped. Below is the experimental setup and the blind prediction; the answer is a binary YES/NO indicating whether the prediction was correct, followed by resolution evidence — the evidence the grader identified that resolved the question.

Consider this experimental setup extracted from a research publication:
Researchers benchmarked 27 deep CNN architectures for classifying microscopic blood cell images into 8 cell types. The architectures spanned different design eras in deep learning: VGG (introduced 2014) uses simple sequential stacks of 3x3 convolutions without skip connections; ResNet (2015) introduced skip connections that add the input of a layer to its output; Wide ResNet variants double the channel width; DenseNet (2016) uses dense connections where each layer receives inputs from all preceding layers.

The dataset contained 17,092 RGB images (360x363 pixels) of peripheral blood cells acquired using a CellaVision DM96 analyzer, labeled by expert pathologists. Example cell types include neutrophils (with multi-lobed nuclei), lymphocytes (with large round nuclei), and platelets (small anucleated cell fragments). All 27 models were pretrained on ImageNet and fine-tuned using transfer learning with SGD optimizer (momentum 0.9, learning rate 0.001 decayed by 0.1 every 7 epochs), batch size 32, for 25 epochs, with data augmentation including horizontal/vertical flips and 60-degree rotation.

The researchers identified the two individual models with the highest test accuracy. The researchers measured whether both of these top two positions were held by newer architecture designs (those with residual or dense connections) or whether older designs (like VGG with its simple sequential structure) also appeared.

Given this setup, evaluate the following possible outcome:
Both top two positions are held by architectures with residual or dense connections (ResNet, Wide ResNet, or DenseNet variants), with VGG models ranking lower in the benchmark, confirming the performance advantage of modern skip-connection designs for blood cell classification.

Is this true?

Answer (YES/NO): NO